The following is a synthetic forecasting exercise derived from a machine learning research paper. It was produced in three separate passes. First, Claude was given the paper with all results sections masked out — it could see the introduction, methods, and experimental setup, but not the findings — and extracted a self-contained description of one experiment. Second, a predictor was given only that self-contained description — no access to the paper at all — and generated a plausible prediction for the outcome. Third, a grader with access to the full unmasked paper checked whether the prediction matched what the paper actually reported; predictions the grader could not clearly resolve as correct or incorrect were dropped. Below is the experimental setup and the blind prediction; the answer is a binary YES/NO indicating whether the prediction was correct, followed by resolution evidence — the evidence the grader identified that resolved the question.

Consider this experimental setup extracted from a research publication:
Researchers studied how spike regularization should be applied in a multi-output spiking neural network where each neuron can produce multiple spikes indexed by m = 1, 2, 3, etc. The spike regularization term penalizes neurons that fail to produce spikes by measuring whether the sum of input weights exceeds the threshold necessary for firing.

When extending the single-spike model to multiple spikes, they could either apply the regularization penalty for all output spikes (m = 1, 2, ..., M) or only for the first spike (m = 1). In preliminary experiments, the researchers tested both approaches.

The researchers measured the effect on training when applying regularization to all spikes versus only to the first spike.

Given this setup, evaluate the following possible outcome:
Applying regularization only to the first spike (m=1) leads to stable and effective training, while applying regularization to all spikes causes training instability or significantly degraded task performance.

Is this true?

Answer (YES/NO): YES